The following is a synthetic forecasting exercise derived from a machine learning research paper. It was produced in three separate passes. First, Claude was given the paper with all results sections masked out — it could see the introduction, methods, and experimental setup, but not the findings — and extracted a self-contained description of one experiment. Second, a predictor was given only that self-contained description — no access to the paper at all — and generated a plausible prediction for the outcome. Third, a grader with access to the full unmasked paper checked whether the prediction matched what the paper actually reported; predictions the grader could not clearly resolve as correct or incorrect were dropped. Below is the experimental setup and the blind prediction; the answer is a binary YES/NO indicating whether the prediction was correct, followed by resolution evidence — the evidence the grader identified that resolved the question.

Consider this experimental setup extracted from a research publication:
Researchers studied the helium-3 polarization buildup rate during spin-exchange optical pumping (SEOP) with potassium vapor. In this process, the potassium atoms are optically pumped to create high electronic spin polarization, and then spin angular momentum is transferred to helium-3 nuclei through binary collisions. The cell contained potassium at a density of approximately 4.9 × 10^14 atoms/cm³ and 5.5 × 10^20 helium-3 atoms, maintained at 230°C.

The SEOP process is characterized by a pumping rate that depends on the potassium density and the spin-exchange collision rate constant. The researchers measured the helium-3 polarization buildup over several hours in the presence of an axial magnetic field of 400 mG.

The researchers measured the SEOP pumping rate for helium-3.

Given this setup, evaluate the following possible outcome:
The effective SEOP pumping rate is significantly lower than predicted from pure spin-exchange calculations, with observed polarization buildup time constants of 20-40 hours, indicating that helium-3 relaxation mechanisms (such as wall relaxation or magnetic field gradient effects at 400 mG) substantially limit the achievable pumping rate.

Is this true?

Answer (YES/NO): NO